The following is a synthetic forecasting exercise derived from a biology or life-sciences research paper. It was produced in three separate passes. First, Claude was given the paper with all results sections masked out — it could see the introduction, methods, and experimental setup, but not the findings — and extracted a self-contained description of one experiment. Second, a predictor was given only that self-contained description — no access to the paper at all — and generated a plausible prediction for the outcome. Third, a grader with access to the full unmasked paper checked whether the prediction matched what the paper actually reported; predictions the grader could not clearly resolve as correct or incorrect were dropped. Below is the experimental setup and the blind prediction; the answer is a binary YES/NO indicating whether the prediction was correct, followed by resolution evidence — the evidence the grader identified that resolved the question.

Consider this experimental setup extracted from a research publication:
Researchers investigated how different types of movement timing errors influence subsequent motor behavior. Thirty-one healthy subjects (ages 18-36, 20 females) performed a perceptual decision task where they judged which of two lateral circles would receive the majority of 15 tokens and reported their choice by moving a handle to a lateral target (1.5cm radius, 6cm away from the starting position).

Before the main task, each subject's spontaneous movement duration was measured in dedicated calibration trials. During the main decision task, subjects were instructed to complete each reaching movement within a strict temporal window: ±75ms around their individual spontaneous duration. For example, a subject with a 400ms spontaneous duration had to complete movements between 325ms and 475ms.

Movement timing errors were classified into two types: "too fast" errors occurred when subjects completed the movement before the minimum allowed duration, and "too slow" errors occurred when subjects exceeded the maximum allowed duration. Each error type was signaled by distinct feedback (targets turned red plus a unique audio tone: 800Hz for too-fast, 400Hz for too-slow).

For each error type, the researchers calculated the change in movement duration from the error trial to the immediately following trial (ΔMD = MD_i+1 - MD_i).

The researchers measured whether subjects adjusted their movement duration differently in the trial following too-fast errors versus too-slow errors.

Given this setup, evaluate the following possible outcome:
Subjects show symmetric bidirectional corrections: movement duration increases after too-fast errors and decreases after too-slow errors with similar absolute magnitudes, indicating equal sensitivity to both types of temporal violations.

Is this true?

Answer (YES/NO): NO